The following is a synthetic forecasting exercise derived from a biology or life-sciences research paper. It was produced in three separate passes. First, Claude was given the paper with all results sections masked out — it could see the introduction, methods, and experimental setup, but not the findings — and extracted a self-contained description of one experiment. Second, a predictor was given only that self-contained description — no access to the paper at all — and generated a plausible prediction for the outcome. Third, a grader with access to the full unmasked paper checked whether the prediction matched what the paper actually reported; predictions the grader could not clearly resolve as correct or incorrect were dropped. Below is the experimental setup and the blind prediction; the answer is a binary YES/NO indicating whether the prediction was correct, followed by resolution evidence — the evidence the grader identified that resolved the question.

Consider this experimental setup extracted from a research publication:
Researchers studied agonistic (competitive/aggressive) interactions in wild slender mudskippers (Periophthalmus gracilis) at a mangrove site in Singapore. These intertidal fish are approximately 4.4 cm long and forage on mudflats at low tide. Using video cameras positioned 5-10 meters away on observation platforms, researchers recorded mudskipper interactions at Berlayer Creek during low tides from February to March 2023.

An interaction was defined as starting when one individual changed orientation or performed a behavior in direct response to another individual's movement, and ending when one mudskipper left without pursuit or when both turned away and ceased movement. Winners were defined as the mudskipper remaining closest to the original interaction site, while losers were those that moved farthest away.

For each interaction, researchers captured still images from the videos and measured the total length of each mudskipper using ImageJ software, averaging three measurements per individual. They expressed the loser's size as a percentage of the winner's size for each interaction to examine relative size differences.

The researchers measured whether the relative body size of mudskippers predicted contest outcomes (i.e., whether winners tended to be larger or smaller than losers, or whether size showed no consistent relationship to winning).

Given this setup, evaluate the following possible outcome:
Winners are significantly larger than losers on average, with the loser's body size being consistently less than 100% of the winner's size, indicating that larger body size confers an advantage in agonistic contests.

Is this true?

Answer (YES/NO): YES